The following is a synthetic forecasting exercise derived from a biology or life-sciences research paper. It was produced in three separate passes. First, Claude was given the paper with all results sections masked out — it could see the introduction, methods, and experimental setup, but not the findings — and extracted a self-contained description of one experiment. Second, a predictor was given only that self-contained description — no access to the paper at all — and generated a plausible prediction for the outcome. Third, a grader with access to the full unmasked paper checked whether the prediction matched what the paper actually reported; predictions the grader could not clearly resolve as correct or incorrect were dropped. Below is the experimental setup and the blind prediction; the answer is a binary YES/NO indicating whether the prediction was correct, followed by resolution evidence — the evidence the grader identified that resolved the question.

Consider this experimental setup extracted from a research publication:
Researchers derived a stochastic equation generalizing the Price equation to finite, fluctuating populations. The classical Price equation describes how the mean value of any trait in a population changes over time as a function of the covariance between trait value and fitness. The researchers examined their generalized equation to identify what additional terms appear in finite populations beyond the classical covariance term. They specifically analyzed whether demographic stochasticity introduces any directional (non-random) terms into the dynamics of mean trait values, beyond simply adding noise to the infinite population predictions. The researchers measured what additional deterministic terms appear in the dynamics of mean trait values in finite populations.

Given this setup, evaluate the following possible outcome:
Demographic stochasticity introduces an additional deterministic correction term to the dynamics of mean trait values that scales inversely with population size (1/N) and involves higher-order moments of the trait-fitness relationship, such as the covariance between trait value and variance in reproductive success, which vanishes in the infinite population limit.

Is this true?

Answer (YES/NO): NO